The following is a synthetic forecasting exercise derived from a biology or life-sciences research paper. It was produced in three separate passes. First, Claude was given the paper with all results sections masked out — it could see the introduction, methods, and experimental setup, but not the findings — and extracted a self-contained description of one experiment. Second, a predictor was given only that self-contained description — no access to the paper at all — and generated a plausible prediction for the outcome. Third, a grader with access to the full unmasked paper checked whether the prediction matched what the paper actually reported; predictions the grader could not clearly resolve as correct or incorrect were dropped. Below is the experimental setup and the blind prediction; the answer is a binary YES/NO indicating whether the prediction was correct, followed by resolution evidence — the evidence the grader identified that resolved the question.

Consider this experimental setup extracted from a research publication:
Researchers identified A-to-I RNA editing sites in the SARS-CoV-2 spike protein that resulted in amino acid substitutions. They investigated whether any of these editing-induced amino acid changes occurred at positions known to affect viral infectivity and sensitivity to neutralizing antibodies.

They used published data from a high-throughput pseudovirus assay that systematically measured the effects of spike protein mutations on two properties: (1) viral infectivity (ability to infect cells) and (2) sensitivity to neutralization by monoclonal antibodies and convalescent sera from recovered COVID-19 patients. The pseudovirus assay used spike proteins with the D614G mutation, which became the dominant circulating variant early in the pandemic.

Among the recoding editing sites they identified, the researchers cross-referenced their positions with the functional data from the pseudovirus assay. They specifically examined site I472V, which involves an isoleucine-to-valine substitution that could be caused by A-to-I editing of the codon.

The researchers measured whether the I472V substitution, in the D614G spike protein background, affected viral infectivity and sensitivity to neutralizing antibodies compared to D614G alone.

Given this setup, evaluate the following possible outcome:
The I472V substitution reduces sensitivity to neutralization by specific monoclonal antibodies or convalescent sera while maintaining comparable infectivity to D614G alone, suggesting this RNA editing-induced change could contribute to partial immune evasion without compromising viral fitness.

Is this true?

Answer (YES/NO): NO